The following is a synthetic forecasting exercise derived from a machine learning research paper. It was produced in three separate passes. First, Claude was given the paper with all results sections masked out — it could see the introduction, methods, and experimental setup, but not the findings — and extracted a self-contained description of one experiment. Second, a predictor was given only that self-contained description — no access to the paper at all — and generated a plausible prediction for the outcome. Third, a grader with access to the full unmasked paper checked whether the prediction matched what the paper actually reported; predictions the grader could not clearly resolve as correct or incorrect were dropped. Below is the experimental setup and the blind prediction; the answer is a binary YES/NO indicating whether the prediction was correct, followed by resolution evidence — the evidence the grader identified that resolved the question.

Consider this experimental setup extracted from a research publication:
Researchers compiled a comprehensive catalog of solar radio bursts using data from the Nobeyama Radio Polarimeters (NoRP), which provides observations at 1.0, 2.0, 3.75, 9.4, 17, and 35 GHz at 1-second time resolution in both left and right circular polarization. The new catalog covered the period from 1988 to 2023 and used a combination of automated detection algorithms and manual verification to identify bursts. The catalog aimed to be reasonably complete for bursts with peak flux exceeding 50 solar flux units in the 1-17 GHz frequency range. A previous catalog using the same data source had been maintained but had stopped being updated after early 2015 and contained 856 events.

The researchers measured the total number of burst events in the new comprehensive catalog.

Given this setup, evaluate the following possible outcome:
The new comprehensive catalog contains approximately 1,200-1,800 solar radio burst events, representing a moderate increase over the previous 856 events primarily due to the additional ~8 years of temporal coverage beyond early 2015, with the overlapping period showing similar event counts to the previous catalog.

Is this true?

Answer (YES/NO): NO